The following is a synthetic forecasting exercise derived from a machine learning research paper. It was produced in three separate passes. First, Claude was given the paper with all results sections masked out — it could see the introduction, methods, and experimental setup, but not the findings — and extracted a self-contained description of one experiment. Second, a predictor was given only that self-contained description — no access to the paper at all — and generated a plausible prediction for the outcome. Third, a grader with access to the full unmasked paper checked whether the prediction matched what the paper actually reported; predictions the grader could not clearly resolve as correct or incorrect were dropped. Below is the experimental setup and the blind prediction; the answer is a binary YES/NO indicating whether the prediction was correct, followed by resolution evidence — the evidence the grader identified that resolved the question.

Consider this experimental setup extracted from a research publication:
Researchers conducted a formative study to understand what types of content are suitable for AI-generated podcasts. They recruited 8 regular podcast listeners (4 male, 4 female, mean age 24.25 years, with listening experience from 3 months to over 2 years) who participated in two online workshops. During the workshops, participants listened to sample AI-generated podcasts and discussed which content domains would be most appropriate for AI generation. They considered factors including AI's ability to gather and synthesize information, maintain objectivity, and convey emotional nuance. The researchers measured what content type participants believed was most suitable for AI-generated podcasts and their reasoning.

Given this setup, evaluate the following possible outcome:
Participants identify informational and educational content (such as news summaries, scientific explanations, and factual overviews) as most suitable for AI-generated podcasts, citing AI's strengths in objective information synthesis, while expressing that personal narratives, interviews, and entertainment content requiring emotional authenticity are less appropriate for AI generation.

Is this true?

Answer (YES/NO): YES